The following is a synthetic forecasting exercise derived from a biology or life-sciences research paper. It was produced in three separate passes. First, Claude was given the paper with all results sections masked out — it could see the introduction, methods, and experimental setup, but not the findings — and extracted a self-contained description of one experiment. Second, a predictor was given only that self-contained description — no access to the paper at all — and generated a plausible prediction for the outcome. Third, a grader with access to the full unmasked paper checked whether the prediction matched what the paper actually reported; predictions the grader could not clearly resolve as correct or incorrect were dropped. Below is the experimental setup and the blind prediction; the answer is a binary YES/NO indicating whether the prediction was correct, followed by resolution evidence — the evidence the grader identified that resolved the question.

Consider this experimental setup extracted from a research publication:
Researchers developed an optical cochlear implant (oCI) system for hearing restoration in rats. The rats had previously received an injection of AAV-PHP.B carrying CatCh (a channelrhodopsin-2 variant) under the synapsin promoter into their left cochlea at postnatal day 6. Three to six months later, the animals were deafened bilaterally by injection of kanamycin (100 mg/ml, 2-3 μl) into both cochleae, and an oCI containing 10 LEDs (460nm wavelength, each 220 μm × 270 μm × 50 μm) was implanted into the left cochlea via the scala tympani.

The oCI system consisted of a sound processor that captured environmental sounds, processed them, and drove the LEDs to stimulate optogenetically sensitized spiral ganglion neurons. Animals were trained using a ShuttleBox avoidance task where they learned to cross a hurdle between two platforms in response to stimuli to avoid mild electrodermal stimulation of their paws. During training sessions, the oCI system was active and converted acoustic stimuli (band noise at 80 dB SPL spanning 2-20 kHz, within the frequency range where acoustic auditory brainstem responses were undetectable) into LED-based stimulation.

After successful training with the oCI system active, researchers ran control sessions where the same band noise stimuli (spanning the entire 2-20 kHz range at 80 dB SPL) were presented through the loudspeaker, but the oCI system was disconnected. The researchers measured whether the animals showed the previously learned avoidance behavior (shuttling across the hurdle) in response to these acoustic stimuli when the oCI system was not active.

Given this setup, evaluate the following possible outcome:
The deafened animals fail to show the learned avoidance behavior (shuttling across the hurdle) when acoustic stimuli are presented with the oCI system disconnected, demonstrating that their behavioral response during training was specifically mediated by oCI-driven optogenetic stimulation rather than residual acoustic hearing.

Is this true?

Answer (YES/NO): YES